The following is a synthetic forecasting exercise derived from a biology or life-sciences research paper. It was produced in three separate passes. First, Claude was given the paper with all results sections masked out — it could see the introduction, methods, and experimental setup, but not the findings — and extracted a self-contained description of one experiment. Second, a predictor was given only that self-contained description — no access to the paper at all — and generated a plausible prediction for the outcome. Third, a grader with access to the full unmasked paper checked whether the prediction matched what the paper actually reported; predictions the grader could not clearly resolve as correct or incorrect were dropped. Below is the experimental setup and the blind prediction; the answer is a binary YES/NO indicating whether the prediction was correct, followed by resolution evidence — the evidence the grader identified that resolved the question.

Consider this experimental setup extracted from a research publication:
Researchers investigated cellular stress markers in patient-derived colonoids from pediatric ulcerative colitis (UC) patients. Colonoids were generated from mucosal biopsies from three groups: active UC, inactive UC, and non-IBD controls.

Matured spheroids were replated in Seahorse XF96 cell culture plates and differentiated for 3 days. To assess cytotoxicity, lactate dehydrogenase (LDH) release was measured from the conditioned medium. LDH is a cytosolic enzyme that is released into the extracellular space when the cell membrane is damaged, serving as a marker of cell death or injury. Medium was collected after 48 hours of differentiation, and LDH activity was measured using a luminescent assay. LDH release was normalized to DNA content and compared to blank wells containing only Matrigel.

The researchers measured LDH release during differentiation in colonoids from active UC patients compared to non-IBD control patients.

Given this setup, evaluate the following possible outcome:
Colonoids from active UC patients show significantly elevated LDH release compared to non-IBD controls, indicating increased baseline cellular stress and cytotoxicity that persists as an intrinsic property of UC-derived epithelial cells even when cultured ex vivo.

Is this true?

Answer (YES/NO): YES